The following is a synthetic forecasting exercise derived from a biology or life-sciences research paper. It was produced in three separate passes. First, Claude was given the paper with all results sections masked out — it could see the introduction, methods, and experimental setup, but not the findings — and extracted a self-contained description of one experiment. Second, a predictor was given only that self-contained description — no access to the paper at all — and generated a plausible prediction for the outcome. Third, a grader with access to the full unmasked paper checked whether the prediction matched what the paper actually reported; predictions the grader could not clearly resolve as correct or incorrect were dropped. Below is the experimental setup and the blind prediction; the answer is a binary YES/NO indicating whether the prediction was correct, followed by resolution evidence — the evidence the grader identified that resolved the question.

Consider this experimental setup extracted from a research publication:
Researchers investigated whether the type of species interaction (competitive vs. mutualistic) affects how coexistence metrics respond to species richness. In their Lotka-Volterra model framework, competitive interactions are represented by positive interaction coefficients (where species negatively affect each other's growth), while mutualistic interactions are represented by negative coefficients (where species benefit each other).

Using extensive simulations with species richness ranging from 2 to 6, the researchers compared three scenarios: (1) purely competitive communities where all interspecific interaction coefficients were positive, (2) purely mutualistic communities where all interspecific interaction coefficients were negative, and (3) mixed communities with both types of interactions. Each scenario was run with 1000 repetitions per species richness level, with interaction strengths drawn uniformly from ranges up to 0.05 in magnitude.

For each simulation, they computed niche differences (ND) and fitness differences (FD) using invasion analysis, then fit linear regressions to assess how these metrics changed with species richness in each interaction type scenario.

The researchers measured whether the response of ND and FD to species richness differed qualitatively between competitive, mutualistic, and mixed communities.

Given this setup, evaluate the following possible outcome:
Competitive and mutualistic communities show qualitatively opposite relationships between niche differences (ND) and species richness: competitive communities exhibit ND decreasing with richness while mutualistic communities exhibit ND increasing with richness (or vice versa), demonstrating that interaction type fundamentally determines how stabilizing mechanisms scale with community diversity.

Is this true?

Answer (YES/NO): NO